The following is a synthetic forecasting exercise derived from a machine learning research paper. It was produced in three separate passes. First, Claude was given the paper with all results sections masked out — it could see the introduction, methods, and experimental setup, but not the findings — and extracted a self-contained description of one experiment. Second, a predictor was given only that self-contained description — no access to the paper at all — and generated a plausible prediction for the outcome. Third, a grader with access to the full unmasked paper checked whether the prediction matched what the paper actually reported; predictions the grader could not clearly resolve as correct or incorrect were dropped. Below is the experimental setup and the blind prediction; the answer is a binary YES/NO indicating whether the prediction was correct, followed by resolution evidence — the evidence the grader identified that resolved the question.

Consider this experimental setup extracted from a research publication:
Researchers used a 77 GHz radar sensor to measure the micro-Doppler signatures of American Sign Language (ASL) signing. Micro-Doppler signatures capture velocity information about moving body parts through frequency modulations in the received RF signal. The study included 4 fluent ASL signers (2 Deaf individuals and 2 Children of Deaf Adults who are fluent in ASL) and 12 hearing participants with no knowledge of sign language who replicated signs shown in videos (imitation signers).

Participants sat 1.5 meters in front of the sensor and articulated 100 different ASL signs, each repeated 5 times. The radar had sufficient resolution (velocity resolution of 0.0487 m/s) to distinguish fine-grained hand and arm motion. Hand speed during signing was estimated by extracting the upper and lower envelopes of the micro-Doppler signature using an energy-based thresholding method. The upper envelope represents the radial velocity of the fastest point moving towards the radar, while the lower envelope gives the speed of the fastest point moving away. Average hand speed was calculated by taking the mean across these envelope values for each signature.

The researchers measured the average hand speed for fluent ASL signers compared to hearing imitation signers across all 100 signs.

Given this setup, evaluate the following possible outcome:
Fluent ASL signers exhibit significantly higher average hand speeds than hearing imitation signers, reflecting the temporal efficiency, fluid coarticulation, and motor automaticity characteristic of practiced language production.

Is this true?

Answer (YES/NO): NO